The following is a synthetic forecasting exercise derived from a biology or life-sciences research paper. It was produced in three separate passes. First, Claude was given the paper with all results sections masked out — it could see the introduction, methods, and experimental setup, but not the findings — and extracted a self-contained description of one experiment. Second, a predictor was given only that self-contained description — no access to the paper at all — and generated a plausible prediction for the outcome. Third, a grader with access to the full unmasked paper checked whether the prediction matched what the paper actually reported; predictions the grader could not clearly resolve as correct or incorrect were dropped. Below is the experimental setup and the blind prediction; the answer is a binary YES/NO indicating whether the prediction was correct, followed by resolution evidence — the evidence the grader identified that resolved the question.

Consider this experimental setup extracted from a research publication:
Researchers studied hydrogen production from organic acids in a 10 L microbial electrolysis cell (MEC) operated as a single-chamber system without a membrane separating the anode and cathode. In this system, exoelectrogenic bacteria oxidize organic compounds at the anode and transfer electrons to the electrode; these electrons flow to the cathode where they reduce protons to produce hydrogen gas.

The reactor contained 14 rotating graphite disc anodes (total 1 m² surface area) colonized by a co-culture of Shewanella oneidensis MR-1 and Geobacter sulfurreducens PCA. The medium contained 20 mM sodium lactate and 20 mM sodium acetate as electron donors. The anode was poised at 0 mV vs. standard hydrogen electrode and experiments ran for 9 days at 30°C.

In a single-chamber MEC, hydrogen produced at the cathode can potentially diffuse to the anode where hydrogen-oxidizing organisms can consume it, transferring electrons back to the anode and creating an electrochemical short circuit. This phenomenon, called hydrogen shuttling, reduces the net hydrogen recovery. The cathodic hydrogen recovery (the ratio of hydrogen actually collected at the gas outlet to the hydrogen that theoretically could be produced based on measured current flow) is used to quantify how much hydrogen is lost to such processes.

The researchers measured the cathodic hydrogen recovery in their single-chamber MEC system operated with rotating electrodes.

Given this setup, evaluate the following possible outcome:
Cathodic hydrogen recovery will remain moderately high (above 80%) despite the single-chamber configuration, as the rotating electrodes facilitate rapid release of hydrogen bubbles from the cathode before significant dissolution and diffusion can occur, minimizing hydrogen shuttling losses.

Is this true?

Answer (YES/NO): NO